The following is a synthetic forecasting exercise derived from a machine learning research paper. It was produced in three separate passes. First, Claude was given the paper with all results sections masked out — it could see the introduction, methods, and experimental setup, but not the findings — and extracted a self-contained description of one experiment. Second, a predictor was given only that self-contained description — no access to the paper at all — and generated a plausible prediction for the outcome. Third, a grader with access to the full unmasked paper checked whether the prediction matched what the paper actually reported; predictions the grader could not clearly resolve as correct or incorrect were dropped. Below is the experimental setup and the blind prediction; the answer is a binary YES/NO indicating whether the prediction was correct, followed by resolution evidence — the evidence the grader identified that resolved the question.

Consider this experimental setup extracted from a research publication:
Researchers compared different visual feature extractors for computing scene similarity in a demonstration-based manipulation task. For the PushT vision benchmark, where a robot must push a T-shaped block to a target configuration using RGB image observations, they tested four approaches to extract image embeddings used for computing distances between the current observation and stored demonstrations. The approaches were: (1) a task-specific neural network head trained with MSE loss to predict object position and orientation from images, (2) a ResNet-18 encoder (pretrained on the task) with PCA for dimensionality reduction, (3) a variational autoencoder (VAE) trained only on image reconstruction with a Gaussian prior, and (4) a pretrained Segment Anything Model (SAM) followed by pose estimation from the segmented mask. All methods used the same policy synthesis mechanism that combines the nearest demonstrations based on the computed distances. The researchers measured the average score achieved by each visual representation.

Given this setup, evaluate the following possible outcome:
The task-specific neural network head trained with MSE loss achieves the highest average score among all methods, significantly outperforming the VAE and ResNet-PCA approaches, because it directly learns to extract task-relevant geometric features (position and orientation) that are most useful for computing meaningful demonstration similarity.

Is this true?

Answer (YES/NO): NO